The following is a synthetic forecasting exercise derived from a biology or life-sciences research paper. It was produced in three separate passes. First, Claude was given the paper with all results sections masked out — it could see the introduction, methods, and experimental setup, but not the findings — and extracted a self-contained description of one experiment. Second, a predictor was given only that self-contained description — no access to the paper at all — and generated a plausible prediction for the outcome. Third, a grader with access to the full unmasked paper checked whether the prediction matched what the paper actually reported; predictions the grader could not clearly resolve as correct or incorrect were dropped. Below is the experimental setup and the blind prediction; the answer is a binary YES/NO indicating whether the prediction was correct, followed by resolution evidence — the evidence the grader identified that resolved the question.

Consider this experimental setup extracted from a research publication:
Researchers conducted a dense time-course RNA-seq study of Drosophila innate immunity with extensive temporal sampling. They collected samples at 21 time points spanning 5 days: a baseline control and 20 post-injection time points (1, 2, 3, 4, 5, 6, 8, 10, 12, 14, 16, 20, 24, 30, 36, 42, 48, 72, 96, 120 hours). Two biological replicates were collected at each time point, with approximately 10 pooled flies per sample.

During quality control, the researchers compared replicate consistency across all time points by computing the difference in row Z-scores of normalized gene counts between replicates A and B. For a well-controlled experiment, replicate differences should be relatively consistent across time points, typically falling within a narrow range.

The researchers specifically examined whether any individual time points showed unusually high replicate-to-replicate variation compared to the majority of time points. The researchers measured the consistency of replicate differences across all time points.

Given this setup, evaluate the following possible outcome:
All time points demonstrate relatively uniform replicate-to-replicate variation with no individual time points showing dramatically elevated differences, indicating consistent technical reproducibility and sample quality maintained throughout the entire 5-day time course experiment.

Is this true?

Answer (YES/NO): NO